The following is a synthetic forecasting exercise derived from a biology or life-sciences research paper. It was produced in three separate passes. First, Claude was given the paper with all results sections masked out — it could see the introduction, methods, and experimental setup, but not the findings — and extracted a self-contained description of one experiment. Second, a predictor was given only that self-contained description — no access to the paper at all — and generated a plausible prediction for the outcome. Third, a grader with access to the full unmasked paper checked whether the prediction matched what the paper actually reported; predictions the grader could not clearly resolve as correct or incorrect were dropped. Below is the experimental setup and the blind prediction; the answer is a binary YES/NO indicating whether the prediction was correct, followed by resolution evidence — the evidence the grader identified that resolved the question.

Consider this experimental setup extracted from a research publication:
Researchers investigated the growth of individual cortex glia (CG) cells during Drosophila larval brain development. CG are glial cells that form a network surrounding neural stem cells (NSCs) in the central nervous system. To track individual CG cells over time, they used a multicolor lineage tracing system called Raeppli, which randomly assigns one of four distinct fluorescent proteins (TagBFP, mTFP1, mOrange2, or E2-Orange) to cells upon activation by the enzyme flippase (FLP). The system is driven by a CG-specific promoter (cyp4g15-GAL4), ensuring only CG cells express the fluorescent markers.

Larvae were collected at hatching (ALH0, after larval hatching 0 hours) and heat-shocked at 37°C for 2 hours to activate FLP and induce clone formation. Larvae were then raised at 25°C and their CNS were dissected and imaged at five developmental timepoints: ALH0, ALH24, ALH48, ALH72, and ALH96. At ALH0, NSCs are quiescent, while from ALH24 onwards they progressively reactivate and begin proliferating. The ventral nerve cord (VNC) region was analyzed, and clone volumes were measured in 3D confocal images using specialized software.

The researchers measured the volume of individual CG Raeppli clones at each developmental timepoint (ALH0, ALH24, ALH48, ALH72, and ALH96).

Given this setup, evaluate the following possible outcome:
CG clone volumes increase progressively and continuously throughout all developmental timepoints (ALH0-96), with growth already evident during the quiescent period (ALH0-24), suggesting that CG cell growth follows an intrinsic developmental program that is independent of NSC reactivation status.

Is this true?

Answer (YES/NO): NO